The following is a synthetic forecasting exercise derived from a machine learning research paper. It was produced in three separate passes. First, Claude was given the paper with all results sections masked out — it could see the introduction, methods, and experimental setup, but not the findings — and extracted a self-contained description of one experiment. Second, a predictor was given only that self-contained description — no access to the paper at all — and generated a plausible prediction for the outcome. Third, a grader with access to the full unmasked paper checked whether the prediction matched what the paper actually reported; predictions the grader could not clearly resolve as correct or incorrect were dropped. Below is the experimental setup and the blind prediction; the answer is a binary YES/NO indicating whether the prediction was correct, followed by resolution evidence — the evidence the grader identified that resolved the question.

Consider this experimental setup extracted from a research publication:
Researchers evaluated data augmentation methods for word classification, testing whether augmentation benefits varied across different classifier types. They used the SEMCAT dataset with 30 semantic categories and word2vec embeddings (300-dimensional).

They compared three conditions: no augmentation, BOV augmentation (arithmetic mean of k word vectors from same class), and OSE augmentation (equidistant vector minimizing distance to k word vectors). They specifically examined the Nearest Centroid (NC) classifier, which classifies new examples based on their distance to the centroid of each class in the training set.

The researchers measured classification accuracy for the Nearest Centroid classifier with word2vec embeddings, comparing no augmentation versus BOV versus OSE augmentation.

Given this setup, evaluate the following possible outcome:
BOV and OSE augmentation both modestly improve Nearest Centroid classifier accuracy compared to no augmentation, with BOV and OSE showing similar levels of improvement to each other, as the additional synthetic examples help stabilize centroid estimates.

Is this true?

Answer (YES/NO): NO